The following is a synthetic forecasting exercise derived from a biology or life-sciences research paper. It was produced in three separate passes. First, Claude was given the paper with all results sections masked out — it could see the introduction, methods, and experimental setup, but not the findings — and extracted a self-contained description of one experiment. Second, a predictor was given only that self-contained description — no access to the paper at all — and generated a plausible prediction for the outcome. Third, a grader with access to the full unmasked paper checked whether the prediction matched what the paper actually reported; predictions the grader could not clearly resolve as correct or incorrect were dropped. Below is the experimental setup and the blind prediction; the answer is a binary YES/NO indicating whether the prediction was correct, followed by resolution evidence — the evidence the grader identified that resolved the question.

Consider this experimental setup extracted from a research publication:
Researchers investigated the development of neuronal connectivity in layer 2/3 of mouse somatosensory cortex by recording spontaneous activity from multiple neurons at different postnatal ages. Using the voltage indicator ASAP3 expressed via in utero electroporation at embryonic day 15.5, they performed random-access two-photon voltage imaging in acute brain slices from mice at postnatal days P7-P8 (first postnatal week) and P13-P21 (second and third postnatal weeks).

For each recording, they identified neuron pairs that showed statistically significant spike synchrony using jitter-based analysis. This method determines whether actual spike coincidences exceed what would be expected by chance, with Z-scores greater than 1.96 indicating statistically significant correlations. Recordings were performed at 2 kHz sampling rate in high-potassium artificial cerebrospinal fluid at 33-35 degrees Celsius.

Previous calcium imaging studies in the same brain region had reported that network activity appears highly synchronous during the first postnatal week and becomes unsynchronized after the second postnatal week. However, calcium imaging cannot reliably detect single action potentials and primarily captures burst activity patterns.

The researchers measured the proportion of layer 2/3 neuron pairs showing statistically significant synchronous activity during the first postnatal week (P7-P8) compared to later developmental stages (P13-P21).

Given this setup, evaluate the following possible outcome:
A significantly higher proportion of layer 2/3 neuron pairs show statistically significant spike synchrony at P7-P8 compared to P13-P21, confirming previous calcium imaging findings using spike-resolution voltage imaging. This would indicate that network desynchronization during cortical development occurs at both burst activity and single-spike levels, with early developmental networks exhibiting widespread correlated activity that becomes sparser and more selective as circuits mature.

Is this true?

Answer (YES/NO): NO